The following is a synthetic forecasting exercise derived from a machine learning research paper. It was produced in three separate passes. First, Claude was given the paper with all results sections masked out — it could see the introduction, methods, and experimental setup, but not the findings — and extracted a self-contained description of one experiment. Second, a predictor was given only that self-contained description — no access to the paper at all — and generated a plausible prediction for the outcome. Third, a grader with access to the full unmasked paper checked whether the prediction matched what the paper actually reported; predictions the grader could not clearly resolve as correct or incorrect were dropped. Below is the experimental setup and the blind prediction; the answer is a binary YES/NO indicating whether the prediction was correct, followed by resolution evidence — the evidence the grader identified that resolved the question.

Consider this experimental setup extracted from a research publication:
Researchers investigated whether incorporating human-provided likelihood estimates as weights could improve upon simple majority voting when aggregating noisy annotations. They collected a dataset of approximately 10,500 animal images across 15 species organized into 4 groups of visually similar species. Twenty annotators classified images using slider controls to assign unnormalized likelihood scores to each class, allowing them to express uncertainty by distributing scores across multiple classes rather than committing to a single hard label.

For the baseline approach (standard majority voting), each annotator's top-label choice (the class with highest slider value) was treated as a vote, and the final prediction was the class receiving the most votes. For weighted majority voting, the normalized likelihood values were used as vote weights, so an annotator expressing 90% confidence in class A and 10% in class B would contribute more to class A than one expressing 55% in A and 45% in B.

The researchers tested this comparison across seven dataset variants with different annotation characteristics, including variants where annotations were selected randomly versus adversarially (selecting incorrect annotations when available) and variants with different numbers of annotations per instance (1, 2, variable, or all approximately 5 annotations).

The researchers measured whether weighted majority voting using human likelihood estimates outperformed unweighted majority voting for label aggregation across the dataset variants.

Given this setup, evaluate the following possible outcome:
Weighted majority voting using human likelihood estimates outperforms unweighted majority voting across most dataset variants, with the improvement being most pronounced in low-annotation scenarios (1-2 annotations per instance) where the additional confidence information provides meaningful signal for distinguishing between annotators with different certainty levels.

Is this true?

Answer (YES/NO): NO